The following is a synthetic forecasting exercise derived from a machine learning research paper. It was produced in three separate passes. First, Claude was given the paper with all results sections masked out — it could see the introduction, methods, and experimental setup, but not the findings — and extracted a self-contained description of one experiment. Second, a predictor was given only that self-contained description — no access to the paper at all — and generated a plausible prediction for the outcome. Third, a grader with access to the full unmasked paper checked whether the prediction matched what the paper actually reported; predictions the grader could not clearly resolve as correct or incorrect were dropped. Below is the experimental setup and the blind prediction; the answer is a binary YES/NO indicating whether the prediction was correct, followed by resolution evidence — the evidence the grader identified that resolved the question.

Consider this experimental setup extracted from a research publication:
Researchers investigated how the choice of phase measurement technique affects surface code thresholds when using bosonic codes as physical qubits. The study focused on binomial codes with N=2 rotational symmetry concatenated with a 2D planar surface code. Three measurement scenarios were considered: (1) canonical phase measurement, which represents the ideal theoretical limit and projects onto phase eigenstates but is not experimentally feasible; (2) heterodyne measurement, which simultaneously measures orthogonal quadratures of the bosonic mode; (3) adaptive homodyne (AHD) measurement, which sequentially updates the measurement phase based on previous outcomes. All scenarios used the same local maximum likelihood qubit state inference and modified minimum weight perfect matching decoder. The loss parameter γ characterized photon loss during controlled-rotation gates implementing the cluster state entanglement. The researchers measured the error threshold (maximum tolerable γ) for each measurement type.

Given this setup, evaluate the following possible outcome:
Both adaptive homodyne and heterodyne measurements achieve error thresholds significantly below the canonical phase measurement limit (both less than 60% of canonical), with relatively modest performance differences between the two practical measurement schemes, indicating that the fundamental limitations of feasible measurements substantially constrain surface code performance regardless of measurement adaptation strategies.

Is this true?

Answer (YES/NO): NO